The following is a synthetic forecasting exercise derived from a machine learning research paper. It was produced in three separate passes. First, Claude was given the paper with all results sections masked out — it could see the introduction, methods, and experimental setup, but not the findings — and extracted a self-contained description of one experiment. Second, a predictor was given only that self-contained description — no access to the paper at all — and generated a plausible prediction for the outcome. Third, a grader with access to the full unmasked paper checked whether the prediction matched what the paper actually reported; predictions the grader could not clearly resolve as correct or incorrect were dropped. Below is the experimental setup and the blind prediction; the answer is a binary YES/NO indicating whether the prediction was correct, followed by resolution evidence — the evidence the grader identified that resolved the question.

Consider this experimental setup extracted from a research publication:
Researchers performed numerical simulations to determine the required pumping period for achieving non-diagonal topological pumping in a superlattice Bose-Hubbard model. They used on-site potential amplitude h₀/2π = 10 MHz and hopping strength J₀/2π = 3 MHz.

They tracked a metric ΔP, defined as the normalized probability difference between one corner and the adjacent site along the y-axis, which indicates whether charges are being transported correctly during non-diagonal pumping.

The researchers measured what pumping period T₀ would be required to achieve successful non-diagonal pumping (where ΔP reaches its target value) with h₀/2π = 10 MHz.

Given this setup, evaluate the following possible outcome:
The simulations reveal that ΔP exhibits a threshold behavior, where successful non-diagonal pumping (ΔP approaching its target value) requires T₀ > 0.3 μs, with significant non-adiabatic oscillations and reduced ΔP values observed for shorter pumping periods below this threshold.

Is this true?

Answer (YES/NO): NO